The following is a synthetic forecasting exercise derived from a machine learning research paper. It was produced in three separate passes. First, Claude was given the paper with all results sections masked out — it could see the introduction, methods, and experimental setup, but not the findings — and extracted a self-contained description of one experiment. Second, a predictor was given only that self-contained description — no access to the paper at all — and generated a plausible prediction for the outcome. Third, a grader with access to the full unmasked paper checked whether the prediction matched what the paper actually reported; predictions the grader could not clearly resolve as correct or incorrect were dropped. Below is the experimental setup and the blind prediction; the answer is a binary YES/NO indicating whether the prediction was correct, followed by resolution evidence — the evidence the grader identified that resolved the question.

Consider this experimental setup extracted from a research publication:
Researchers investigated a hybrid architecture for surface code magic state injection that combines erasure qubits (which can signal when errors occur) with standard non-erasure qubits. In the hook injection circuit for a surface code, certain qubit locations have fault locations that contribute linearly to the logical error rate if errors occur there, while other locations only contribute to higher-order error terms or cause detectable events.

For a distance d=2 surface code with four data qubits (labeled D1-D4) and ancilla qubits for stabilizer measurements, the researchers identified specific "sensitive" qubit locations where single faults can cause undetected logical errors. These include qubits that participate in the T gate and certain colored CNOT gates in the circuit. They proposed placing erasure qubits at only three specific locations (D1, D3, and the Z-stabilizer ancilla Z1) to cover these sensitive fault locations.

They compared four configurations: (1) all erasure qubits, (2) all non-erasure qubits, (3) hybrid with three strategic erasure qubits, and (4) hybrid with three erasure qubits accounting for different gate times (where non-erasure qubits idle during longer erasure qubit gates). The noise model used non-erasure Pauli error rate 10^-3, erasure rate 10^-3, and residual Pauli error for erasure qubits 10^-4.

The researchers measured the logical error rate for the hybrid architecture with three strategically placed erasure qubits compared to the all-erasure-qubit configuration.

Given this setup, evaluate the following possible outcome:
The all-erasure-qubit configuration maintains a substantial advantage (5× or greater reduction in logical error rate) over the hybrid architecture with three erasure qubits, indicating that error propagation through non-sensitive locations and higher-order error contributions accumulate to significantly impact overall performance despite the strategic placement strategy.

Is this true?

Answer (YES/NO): NO